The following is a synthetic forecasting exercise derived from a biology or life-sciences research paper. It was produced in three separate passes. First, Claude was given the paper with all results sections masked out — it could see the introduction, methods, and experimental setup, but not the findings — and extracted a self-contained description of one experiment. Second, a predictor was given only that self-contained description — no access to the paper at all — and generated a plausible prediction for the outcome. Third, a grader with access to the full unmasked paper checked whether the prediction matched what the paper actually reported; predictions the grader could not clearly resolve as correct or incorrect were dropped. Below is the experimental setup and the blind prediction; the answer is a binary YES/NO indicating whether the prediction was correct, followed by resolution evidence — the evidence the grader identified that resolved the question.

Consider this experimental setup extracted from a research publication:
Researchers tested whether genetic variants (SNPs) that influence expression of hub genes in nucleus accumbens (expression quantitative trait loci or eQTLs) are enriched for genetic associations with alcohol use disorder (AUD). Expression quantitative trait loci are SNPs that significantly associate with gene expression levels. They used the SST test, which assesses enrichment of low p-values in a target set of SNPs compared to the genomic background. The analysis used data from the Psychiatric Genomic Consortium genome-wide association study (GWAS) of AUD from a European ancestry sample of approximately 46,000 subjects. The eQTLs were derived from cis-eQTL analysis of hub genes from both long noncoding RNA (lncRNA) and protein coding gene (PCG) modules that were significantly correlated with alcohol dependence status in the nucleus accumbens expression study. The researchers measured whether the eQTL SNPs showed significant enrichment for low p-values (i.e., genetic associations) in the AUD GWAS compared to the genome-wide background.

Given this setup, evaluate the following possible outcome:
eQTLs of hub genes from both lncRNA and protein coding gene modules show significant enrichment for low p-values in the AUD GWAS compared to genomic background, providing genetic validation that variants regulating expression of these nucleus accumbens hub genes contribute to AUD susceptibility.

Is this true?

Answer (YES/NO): NO